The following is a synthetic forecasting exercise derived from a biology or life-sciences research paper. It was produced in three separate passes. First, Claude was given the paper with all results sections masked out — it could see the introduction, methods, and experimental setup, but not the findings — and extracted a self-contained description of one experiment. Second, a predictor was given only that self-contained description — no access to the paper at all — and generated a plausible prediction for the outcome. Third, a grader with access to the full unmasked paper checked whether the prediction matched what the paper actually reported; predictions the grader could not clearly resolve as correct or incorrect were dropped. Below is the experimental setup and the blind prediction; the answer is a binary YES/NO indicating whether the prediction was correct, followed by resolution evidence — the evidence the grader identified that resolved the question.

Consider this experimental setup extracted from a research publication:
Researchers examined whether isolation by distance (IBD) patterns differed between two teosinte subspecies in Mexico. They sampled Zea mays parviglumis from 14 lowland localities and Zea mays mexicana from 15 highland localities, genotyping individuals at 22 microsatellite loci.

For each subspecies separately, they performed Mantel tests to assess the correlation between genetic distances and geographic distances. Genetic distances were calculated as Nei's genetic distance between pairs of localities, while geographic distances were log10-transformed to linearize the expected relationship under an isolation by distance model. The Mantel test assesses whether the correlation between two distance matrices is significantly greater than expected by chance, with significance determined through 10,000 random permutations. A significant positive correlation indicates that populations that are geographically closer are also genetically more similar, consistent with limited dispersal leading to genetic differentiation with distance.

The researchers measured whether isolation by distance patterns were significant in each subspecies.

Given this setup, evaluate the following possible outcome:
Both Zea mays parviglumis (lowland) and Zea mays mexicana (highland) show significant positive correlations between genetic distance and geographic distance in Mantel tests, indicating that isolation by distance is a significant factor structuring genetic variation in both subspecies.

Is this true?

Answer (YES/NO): YES